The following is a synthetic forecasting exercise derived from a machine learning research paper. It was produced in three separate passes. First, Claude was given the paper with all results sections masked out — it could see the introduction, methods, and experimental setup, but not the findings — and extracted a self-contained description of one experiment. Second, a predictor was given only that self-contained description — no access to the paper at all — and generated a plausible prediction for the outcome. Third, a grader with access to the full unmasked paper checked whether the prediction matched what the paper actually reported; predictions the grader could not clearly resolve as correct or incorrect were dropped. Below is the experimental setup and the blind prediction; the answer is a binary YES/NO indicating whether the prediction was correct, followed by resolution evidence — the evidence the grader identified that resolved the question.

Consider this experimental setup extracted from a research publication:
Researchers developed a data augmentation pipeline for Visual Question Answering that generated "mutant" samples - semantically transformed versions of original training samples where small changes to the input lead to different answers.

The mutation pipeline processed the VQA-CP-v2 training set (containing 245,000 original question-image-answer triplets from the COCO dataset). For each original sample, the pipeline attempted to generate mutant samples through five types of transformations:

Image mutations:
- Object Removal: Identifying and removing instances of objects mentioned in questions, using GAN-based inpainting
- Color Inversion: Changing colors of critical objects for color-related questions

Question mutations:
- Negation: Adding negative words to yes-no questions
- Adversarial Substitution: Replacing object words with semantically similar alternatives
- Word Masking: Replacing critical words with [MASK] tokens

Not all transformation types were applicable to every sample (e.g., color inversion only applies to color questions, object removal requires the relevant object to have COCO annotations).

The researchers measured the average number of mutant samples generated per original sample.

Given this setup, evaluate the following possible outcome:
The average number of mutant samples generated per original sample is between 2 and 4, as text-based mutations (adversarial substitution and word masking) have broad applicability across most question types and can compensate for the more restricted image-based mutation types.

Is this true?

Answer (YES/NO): NO